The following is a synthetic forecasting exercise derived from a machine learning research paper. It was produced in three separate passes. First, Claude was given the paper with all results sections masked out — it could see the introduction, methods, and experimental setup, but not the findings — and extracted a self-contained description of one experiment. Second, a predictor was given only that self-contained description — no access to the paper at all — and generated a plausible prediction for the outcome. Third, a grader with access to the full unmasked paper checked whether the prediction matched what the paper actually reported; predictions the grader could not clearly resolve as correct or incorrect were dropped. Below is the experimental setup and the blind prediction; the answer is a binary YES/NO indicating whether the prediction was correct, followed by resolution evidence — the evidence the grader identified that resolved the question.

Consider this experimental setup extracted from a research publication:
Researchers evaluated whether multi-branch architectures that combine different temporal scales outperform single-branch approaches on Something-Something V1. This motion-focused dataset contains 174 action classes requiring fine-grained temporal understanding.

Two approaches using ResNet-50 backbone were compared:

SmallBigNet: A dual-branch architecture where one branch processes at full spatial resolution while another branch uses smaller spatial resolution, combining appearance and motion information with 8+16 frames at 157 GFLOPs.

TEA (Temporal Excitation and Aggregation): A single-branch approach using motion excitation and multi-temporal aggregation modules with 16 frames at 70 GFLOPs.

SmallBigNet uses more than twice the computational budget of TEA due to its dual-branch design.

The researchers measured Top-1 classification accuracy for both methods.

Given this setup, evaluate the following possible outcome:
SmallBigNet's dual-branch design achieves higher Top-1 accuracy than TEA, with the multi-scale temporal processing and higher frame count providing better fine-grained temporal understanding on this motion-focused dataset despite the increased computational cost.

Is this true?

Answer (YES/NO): NO